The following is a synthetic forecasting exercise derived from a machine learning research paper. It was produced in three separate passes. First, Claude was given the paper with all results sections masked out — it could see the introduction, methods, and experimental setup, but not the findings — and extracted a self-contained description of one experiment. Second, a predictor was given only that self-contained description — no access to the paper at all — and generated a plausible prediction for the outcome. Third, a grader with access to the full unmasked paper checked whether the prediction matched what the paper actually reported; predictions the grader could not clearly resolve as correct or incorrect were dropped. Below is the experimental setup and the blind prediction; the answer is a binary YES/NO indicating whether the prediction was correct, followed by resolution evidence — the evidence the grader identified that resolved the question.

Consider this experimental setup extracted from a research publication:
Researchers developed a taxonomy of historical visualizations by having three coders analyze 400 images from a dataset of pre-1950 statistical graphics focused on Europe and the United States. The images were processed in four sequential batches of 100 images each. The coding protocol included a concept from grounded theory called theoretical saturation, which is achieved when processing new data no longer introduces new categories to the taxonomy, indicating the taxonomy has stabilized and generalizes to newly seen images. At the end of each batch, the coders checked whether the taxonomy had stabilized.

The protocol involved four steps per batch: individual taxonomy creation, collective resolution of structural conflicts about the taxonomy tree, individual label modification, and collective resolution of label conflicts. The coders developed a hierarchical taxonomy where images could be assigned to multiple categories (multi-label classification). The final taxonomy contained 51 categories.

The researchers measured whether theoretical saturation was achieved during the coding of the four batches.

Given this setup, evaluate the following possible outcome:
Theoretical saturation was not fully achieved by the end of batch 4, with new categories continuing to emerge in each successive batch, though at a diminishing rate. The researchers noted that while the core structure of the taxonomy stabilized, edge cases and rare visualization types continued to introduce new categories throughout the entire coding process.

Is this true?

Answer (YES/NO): NO